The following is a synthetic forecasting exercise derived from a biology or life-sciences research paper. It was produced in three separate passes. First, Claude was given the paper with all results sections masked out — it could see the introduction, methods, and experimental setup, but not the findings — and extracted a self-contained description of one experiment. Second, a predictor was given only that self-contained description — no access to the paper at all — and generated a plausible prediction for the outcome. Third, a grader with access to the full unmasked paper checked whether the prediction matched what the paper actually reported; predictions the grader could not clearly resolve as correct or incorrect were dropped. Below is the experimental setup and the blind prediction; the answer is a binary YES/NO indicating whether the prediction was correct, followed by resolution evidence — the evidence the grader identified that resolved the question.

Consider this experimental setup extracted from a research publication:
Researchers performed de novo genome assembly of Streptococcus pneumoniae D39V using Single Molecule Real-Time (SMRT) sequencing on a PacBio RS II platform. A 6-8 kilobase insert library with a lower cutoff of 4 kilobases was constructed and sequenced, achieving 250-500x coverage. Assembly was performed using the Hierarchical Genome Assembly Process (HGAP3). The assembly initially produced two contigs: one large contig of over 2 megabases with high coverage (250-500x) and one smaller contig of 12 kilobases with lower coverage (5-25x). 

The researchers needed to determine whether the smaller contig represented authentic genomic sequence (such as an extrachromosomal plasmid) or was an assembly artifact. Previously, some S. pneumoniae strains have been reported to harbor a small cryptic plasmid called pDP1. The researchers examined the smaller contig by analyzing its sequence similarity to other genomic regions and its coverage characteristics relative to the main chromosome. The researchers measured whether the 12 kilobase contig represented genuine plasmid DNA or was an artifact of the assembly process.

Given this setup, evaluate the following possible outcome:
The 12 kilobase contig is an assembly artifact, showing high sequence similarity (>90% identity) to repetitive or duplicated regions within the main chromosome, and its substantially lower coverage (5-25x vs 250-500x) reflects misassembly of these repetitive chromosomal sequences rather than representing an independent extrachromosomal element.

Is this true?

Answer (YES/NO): YES